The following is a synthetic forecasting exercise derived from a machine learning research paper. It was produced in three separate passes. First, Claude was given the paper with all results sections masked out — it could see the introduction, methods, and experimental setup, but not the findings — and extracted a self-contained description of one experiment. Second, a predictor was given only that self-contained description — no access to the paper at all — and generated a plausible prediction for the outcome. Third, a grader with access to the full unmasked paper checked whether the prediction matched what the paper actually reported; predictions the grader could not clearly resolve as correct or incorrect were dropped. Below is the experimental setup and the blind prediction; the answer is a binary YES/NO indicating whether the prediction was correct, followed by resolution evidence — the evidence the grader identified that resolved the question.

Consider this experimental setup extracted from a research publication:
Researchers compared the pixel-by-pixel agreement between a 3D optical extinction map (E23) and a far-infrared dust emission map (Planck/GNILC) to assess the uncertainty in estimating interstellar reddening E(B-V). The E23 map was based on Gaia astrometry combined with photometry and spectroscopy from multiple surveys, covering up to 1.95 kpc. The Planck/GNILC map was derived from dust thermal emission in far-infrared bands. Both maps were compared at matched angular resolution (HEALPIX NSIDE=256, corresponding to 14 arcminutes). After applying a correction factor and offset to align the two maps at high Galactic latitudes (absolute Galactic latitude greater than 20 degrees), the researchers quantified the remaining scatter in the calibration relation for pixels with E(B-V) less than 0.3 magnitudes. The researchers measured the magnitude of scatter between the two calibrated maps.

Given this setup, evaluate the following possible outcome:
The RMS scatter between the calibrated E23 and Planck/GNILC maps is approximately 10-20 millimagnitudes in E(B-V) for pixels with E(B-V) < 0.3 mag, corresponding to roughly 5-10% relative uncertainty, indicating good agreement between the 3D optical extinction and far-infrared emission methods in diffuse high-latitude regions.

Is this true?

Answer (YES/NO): NO